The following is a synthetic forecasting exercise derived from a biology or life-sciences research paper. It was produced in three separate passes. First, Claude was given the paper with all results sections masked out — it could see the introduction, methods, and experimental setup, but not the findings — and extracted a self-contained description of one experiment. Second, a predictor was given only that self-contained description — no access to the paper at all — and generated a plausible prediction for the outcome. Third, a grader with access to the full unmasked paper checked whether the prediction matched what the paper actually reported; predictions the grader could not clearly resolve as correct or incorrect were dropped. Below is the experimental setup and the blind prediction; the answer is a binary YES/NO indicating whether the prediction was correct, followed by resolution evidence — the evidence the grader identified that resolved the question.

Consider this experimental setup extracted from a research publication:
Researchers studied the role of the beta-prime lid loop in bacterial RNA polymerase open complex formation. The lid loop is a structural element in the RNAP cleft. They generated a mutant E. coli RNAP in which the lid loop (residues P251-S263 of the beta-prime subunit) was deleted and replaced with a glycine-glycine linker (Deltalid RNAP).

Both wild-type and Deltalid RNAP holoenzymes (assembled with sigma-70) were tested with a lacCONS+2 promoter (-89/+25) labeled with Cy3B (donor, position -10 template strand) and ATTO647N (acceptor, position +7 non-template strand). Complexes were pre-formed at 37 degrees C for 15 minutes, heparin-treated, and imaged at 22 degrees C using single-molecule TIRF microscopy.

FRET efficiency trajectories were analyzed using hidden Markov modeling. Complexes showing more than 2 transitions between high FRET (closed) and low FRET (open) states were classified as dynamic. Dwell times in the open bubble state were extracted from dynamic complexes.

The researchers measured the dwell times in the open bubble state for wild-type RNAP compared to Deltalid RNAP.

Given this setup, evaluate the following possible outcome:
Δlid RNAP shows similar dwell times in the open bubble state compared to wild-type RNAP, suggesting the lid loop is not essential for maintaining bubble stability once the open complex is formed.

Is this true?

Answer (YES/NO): NO